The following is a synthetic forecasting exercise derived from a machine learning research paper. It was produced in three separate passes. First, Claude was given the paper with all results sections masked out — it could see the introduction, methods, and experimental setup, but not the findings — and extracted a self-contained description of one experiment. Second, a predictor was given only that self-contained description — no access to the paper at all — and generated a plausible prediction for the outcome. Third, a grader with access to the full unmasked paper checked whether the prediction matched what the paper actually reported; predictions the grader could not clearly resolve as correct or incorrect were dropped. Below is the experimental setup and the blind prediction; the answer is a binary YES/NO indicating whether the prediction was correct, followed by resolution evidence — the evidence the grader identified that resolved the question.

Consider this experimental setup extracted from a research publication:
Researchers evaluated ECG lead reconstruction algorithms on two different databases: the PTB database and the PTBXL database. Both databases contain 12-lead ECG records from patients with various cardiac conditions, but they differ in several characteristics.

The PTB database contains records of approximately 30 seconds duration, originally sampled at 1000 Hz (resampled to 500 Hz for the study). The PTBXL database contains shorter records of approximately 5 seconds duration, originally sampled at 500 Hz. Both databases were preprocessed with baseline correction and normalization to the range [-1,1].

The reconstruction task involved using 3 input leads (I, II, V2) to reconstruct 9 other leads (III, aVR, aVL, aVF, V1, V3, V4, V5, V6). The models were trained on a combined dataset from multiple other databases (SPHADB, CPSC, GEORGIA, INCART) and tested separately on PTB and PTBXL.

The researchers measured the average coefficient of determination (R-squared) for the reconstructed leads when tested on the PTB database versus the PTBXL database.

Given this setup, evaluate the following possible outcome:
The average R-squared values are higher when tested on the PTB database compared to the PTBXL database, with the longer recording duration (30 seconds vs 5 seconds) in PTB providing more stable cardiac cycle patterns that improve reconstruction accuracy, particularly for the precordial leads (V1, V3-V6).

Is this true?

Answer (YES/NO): NO